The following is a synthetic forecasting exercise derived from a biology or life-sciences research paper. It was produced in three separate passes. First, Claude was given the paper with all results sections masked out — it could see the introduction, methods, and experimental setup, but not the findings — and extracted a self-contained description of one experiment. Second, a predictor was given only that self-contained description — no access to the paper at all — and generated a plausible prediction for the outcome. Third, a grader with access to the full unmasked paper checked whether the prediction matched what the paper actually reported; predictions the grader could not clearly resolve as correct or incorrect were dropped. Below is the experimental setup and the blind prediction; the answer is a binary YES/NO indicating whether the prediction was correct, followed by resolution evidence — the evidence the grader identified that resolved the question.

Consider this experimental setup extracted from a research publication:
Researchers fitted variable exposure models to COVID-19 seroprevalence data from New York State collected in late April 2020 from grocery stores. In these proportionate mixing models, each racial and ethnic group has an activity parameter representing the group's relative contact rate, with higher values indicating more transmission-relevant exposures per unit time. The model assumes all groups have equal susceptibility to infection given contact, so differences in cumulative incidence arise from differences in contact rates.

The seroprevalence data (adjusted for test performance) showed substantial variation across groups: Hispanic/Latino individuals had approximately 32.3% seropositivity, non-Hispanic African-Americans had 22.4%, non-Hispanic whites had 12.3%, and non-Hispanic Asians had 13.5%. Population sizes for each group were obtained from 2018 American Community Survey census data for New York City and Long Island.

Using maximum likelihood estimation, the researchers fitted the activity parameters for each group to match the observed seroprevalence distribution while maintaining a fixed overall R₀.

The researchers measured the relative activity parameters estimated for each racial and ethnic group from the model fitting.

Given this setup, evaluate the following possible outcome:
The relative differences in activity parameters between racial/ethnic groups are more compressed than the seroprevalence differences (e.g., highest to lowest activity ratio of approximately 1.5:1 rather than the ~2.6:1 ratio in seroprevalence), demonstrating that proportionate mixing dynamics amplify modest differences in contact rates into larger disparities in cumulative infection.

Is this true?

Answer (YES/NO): NO